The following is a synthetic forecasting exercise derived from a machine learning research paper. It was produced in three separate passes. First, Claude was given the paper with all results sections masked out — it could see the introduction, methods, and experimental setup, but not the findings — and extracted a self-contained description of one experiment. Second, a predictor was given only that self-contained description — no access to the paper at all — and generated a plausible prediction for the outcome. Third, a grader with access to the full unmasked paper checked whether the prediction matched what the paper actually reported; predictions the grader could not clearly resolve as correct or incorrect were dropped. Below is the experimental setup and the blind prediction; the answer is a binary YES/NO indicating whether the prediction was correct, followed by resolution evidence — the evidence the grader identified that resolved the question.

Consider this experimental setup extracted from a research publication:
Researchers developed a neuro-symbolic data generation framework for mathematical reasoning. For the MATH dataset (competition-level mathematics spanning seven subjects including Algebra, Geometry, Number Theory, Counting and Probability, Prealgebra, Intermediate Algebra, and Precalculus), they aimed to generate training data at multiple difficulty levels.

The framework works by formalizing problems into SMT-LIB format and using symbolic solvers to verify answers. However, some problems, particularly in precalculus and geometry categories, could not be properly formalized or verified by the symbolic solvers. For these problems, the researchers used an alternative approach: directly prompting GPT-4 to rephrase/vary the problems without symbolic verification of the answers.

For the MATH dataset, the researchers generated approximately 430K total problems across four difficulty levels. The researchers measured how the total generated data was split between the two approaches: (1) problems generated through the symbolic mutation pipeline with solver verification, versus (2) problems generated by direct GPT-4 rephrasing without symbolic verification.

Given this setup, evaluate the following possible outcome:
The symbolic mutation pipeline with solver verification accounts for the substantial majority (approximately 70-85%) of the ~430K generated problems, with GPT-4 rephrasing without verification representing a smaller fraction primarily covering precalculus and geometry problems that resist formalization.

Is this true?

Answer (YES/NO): NO